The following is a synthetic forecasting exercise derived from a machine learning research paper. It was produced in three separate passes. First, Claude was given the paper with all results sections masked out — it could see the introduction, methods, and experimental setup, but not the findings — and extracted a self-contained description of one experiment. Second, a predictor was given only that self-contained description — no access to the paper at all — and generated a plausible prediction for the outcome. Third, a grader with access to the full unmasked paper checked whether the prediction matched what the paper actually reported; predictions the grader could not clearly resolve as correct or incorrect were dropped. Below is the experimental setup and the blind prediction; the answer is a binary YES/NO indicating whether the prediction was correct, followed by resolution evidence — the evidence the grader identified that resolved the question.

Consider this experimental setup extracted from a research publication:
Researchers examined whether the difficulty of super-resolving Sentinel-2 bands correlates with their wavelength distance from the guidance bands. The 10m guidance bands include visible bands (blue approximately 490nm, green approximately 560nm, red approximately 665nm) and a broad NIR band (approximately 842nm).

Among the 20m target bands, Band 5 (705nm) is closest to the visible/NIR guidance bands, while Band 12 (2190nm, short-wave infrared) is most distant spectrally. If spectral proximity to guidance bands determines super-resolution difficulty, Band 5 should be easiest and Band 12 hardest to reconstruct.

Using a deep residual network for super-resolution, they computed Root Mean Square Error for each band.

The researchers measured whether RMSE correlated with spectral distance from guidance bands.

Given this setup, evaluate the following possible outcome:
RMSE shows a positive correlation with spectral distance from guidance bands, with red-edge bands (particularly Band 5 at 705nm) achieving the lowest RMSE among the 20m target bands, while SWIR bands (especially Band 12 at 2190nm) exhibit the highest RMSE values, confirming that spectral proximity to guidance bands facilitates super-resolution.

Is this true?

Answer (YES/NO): NO